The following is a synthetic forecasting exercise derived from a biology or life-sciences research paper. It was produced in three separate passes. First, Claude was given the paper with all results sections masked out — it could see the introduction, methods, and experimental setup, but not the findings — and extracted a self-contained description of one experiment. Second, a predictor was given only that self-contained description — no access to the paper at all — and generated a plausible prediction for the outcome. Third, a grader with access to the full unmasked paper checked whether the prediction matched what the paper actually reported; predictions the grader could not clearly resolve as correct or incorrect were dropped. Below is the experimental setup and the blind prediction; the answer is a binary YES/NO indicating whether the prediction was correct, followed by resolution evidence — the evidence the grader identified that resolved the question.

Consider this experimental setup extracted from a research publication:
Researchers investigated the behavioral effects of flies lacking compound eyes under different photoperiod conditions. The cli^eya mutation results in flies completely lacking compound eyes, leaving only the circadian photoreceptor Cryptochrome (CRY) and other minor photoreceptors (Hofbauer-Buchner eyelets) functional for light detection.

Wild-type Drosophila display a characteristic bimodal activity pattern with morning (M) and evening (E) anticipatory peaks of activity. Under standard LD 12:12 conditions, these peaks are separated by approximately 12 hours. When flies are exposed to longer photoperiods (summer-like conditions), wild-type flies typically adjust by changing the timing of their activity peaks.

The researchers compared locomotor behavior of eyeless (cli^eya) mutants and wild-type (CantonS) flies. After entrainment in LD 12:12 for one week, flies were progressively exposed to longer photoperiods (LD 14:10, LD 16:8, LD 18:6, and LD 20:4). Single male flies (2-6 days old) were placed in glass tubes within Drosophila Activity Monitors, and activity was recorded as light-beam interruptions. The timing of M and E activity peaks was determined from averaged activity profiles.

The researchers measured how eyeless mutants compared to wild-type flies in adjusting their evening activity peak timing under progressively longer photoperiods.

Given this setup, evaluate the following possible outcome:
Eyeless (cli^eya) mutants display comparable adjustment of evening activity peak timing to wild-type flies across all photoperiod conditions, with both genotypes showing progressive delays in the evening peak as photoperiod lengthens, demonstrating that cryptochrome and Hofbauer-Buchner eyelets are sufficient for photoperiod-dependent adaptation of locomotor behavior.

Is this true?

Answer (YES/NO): NO